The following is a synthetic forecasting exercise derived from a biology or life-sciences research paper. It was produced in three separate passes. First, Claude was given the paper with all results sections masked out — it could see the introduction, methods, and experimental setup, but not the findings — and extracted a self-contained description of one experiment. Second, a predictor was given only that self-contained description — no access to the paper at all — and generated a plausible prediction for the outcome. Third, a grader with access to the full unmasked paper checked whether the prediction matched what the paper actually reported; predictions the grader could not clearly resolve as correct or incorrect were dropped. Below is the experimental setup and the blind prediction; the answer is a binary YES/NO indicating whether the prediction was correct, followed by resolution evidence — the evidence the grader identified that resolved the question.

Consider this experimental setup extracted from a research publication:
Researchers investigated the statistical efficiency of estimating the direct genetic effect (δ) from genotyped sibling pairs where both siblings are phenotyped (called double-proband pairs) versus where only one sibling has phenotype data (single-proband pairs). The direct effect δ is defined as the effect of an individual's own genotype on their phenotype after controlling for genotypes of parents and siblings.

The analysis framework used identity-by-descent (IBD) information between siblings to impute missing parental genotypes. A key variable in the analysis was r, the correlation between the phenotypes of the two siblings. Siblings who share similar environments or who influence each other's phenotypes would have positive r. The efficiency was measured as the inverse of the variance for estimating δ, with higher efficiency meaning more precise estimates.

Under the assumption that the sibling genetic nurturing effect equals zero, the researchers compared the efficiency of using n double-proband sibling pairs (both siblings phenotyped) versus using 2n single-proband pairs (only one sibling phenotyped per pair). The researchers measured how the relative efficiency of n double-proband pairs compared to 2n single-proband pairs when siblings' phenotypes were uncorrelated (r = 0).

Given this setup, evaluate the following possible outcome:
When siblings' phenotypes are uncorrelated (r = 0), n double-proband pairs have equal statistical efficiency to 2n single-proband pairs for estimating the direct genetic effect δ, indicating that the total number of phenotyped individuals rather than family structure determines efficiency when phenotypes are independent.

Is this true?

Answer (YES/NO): YES